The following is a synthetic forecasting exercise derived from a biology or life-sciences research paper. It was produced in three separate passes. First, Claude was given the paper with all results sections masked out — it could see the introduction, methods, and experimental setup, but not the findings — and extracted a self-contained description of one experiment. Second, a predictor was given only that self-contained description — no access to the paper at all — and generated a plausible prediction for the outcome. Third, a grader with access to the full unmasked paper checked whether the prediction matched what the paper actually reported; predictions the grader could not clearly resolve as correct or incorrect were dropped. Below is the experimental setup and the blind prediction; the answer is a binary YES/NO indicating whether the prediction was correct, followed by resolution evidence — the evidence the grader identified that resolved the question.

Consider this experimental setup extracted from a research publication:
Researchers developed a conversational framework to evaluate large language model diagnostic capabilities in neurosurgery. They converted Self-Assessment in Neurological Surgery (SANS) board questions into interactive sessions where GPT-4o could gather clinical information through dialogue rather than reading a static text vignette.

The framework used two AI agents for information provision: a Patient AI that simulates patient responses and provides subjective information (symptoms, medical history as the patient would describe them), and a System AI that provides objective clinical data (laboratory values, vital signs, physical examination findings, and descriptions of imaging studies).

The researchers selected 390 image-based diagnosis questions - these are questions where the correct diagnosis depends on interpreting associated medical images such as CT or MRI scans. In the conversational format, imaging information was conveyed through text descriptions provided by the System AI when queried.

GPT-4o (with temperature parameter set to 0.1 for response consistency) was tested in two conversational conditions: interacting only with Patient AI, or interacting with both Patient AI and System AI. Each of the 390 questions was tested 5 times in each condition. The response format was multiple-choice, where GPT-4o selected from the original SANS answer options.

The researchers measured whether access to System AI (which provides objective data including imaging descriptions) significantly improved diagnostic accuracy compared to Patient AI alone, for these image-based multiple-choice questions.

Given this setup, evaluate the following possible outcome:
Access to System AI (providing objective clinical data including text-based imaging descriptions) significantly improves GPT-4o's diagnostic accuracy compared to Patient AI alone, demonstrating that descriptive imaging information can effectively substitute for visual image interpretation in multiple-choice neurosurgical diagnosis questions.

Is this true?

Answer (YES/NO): NO